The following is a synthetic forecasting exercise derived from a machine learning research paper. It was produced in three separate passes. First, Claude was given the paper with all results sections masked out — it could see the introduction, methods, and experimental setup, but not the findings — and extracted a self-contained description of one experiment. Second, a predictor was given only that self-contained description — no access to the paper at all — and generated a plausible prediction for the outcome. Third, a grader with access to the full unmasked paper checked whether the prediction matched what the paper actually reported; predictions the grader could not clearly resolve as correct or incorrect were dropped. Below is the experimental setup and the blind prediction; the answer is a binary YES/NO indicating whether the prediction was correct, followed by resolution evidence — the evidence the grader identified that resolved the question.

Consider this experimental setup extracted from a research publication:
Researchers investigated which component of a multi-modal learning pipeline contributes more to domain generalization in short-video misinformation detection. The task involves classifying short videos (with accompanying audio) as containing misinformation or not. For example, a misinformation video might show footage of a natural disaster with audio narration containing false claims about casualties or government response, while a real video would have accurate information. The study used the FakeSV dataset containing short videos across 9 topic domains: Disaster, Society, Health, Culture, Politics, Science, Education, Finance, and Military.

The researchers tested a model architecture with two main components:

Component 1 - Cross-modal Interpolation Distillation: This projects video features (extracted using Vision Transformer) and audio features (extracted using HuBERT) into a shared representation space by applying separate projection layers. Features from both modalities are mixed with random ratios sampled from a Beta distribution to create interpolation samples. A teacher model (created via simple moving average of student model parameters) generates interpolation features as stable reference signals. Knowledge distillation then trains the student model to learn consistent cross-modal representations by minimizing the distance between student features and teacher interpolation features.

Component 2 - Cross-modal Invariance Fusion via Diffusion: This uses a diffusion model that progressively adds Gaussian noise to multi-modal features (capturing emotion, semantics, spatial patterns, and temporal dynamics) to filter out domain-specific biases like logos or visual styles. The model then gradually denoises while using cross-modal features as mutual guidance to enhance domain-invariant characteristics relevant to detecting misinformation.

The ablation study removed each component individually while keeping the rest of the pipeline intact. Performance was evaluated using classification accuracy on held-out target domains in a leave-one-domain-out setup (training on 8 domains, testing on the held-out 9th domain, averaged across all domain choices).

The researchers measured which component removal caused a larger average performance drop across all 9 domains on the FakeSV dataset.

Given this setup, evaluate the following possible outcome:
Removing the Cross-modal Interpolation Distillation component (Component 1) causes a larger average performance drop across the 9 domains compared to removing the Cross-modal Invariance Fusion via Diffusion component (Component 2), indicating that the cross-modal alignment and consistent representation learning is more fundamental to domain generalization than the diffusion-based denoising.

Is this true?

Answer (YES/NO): YES